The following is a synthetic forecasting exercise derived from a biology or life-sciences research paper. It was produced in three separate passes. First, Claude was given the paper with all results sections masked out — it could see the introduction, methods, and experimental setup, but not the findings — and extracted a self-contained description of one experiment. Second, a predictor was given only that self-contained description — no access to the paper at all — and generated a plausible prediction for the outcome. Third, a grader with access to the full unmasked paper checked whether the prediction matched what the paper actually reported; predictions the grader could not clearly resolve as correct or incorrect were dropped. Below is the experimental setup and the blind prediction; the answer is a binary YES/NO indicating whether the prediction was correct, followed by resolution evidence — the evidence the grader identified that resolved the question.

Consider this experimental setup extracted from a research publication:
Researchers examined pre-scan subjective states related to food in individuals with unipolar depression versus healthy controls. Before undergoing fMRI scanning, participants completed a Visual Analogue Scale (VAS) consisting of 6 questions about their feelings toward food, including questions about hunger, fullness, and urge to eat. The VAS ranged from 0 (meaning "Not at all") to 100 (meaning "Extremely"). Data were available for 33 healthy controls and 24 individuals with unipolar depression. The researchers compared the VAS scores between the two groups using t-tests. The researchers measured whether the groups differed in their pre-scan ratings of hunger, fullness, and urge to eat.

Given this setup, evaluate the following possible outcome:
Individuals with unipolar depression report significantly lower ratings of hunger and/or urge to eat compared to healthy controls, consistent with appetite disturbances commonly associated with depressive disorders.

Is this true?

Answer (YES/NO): NO